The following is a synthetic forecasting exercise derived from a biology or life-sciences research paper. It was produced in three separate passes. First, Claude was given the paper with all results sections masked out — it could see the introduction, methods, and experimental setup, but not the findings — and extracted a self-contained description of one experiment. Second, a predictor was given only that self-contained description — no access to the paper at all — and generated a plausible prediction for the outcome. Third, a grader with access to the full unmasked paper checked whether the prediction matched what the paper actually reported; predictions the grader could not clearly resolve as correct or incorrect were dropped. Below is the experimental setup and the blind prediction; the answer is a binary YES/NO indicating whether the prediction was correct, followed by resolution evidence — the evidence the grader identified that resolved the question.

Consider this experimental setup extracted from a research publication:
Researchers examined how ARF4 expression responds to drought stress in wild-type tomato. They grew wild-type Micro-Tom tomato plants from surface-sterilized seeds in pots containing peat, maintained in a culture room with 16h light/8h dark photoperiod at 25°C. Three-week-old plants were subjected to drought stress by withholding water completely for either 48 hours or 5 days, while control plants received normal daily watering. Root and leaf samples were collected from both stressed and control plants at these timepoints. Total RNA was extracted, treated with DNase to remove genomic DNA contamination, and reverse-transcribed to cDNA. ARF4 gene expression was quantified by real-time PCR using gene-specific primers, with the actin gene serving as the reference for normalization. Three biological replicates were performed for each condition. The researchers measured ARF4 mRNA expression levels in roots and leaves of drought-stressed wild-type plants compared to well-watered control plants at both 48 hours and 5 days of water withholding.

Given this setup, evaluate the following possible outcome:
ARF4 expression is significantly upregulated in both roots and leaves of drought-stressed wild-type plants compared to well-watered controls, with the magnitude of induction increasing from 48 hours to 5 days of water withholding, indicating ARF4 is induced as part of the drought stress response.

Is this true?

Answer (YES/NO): NO